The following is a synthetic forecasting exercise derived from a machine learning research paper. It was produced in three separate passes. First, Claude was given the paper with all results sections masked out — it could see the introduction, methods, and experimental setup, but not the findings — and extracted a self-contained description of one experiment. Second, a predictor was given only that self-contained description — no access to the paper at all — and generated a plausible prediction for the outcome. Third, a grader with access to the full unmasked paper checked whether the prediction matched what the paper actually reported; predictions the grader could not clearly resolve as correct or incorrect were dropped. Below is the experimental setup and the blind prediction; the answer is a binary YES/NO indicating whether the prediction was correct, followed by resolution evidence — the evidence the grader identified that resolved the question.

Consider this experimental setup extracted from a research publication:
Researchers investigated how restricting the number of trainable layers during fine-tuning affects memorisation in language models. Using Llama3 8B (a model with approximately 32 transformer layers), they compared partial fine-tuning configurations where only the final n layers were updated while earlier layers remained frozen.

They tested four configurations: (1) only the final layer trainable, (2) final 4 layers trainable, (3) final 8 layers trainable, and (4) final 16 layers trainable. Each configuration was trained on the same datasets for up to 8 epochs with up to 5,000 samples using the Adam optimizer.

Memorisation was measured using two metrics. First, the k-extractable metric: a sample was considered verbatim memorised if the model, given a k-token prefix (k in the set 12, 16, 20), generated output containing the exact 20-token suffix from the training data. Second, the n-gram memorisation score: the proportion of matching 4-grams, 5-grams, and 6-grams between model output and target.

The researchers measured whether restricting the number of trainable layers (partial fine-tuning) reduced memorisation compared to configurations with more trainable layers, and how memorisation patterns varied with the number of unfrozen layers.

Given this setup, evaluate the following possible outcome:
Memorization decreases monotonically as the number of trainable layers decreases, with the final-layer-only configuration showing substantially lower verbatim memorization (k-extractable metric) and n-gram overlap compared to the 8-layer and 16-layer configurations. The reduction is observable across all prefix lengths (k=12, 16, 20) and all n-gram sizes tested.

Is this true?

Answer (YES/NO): NO